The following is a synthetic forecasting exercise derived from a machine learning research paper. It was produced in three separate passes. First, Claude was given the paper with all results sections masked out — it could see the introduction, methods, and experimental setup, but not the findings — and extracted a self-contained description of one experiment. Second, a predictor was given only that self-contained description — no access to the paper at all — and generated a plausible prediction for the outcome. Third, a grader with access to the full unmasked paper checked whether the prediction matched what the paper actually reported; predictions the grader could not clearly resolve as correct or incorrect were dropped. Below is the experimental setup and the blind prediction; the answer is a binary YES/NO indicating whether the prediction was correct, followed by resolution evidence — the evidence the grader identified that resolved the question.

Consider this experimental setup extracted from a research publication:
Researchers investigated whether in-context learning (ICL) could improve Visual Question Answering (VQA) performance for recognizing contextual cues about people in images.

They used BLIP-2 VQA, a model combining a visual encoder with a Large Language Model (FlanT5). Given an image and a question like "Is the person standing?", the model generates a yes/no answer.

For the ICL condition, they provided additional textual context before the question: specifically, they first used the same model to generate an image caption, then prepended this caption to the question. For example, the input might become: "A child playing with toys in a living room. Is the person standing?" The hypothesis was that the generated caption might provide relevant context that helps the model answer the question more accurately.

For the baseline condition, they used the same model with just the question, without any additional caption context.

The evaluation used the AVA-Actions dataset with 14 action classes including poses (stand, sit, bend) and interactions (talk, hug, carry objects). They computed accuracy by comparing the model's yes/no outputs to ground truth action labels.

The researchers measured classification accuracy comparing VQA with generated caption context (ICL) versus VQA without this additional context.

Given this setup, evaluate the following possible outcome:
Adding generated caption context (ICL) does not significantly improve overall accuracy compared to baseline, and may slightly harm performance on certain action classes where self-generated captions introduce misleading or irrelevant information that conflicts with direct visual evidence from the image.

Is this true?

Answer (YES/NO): NO